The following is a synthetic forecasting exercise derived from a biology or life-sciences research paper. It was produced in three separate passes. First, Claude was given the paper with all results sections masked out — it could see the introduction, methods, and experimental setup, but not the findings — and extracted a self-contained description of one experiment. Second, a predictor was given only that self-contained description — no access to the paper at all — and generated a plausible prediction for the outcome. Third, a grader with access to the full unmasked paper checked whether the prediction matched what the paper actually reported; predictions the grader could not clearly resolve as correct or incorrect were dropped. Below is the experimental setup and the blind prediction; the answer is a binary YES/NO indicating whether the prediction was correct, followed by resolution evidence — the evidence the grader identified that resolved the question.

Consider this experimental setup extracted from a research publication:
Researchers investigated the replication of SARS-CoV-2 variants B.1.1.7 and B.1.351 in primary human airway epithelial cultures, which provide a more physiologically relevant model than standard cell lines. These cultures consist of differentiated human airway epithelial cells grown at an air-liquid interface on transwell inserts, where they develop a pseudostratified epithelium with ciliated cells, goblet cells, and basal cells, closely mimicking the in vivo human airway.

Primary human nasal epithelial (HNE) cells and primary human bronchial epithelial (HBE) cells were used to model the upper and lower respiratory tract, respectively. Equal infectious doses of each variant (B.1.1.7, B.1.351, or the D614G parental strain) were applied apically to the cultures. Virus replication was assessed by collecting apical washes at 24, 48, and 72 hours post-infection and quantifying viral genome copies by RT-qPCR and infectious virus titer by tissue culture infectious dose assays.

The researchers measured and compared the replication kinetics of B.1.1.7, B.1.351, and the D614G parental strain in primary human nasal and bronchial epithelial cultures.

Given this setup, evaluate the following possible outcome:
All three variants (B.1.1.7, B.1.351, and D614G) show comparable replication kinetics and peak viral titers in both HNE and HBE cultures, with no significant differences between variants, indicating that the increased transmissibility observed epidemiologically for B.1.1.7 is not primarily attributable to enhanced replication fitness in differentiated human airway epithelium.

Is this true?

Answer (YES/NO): YES